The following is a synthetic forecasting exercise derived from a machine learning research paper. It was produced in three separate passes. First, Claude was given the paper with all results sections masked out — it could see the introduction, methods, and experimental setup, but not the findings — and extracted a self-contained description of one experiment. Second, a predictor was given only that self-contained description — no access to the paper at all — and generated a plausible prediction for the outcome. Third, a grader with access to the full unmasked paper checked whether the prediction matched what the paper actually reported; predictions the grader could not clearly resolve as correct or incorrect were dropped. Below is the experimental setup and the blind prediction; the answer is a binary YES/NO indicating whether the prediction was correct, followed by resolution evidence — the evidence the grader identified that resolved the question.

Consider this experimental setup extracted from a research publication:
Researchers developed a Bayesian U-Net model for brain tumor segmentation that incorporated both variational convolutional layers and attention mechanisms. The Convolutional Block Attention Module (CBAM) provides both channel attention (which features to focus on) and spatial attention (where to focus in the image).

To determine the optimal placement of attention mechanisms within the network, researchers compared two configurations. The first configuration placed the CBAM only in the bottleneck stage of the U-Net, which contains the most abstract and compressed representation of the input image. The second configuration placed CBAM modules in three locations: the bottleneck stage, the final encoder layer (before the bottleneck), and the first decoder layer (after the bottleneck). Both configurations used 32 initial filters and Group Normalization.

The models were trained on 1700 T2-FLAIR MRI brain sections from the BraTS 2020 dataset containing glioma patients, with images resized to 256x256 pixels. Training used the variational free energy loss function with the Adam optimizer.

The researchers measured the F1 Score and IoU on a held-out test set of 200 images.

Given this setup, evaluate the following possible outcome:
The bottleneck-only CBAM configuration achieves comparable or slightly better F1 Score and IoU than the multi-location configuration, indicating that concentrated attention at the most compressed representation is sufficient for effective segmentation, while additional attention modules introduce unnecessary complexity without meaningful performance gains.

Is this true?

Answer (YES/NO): YES